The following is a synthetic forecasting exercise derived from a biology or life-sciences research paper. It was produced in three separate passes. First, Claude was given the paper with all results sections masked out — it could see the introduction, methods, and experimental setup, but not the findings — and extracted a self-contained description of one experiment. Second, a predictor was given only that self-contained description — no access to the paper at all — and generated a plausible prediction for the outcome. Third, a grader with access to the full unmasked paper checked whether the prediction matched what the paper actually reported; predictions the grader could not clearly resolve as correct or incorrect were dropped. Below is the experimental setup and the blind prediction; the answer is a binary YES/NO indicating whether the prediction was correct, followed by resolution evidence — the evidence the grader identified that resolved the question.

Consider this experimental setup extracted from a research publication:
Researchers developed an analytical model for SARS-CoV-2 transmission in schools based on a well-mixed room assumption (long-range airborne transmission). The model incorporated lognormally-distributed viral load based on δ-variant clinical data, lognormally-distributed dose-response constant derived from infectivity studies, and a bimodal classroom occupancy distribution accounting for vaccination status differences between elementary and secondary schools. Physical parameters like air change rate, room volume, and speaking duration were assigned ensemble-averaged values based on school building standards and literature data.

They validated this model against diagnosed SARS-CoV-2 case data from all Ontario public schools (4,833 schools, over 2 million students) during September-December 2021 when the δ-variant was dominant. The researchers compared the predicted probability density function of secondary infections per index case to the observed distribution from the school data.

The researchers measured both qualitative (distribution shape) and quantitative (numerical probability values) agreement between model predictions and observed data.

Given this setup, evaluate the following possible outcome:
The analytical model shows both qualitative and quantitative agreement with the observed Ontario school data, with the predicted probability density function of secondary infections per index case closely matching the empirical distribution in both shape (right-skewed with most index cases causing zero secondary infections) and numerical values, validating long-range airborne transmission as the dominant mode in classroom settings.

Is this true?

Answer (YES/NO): NO